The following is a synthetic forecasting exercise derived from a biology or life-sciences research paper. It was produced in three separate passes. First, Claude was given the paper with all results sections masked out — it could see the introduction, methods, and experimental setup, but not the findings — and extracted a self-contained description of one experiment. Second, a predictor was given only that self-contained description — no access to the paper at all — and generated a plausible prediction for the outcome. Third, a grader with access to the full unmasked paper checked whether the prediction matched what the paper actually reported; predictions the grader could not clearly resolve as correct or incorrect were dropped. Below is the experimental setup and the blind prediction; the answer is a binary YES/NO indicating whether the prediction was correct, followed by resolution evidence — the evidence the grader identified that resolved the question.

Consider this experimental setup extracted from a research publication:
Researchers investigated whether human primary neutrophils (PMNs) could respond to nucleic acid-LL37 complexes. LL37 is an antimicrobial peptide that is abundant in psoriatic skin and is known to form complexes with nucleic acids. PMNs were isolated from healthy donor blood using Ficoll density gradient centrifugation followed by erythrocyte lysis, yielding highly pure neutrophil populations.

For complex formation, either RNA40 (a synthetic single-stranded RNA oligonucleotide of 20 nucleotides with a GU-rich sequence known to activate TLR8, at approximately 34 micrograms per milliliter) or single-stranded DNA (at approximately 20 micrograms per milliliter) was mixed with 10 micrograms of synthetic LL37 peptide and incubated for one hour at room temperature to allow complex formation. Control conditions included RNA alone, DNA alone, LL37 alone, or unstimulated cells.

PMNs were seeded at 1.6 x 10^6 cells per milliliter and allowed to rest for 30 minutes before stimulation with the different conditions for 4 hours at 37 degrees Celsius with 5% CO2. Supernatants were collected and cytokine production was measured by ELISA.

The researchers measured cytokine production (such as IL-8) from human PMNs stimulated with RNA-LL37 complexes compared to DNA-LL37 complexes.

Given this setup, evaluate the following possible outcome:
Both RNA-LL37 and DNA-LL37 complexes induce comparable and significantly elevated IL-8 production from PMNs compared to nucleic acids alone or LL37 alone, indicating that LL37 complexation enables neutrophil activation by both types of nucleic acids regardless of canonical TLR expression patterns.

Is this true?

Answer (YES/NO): NO